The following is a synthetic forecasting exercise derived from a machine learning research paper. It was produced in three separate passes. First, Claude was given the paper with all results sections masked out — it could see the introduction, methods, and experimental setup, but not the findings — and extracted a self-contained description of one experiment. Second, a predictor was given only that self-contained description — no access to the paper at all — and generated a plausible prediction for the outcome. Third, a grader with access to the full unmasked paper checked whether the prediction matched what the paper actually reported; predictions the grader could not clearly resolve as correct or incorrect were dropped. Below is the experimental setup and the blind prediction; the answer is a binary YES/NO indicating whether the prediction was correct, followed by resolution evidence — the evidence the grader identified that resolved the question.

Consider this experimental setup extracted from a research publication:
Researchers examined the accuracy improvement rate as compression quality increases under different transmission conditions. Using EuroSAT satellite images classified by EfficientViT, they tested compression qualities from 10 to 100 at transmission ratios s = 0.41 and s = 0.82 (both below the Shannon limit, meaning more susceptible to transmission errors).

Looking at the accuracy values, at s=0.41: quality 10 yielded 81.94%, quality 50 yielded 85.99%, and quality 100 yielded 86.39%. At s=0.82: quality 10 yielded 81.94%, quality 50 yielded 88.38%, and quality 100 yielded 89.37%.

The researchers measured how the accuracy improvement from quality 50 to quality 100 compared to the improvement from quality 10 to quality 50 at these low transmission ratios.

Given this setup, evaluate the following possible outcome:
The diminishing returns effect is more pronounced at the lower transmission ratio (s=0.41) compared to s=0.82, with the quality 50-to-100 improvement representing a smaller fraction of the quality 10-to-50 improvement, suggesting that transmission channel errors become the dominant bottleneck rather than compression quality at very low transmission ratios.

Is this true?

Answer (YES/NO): YES